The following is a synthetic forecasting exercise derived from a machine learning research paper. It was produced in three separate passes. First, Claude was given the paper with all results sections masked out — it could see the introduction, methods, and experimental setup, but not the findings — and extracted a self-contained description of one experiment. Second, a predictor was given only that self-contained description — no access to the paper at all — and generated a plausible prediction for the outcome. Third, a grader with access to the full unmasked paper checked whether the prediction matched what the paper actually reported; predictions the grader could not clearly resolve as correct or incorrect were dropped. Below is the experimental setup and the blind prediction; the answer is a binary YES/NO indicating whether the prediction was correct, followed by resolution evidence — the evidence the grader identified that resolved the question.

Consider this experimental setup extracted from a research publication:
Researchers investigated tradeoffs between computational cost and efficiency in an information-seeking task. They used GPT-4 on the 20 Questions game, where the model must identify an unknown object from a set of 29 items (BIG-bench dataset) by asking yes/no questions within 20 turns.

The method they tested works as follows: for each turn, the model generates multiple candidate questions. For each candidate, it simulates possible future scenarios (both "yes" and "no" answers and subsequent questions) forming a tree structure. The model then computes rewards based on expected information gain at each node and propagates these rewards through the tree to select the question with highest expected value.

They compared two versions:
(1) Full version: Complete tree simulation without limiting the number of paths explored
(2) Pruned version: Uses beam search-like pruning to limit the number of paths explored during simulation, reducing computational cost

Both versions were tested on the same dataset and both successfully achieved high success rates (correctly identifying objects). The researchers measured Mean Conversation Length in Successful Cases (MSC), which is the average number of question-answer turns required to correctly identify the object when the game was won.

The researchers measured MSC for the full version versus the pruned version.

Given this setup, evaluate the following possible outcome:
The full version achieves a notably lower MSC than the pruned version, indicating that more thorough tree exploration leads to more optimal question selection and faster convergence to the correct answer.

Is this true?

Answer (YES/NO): YES